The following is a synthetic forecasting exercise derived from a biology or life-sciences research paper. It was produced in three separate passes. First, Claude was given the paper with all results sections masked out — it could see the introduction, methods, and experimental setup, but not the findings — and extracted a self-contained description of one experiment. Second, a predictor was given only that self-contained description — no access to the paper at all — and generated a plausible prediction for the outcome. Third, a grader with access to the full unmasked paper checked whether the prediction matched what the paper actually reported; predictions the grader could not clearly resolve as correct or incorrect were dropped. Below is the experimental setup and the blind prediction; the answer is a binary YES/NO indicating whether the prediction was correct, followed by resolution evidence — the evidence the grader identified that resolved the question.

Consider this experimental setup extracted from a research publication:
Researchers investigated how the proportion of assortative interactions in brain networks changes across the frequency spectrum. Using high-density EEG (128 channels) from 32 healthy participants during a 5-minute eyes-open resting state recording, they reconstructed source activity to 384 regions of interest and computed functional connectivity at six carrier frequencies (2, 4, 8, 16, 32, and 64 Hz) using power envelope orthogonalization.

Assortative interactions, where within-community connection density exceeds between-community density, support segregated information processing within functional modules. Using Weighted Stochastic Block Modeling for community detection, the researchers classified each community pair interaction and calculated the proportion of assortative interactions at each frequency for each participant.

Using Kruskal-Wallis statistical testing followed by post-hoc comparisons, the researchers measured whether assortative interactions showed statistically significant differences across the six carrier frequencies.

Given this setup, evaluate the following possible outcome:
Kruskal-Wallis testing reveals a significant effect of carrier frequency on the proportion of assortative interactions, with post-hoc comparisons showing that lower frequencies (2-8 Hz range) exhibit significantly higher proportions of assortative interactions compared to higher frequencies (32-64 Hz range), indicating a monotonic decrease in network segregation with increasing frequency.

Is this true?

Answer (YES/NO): NO